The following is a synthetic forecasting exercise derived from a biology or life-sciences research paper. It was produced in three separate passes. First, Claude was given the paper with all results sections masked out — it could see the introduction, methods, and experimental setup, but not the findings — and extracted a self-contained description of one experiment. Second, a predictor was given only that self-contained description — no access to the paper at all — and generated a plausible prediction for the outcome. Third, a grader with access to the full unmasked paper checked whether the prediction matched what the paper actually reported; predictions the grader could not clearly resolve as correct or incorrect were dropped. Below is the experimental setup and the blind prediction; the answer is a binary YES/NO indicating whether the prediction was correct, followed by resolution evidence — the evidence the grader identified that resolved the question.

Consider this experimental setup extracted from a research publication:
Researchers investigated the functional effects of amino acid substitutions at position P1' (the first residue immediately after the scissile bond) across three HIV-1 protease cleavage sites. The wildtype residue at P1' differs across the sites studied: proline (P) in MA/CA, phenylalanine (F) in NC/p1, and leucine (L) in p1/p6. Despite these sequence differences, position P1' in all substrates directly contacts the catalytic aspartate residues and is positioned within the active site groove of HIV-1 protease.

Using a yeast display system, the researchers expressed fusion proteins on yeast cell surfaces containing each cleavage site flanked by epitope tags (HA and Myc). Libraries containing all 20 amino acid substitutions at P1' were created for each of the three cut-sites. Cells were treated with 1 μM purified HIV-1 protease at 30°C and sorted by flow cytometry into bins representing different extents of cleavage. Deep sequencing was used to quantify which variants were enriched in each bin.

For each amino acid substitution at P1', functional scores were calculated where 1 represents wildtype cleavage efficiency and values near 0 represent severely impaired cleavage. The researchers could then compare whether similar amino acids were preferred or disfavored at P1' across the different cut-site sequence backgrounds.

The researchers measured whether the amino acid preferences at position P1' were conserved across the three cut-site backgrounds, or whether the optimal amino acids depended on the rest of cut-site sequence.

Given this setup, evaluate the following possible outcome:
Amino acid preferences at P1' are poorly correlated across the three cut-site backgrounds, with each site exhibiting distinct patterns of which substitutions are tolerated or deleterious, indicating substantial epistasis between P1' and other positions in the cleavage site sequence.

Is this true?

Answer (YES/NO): NO